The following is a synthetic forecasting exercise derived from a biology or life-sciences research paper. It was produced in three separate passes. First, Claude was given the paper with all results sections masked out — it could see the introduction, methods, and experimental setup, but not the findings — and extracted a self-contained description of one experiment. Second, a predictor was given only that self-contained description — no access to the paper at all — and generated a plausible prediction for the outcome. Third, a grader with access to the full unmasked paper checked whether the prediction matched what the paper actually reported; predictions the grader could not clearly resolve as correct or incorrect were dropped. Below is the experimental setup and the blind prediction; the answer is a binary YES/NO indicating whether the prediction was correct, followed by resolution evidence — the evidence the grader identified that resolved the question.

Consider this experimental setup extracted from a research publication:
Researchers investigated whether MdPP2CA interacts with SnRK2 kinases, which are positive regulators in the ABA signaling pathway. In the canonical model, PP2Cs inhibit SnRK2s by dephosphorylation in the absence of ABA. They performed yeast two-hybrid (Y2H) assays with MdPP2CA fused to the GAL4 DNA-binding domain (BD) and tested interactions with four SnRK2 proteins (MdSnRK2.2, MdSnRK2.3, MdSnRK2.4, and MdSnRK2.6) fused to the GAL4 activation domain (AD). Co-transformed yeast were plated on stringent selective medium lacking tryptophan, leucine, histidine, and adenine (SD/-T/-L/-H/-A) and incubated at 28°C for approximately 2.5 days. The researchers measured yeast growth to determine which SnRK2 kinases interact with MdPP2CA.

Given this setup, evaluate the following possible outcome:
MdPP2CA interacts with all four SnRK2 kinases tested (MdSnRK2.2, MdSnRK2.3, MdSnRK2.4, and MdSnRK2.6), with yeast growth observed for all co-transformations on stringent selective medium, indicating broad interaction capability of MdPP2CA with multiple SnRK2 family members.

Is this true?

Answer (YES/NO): NO